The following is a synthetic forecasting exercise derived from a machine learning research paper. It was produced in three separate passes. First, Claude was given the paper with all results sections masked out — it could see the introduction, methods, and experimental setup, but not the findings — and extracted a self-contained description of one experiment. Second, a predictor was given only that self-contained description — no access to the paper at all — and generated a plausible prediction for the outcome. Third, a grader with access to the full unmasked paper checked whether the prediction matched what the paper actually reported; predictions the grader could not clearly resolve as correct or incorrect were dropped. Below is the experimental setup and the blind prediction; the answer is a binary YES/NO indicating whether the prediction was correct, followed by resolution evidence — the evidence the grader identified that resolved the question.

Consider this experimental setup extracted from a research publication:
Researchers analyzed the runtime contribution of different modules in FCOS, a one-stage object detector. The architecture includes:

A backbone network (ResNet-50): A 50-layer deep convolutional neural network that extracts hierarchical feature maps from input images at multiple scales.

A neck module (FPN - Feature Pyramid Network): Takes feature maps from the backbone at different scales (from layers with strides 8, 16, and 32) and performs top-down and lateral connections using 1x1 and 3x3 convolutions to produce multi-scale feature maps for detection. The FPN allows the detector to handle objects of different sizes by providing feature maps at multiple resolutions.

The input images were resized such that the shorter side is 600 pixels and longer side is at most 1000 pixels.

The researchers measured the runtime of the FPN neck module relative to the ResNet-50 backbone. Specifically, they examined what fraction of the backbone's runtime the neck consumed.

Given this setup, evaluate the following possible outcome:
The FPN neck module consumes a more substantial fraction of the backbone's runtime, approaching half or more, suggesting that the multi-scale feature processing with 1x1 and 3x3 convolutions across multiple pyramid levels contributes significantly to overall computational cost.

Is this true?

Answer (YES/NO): NO